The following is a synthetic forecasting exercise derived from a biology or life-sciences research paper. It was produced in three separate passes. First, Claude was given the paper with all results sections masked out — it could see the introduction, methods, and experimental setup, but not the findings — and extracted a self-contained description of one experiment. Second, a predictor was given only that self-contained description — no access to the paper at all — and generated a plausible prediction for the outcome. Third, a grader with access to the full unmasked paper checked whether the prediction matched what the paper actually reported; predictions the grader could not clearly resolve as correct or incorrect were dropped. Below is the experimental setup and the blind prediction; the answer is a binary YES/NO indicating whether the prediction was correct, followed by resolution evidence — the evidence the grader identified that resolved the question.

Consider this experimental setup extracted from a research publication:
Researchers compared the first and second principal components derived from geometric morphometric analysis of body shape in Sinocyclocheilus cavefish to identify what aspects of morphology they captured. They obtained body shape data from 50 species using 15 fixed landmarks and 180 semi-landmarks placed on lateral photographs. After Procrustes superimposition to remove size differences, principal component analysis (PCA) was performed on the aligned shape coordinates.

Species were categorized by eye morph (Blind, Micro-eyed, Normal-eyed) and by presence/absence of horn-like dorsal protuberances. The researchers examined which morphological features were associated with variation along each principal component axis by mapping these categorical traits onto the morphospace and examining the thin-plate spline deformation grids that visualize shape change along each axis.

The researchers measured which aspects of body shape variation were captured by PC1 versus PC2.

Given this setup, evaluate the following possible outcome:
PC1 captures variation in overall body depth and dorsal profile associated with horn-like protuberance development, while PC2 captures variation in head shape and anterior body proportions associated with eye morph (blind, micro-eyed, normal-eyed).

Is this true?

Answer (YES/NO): NO